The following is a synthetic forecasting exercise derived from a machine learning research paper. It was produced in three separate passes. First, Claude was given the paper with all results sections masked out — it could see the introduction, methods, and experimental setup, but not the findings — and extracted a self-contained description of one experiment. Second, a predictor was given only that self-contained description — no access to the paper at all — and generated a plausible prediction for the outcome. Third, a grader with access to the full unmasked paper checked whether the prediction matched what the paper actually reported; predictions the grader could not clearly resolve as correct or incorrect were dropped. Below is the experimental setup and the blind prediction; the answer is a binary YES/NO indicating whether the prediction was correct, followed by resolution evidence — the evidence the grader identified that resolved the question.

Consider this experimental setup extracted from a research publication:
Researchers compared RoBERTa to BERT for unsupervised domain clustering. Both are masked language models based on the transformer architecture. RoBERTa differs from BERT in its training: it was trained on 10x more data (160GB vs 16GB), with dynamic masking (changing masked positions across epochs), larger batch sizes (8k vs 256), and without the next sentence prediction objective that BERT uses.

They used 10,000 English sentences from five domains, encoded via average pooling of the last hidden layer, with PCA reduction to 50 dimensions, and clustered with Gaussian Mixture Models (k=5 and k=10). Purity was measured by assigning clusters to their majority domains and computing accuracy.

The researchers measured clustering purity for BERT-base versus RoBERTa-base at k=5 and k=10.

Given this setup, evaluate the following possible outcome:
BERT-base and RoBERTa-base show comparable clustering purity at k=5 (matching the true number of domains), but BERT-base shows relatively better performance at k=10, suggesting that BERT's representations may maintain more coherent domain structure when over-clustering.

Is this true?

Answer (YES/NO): NO